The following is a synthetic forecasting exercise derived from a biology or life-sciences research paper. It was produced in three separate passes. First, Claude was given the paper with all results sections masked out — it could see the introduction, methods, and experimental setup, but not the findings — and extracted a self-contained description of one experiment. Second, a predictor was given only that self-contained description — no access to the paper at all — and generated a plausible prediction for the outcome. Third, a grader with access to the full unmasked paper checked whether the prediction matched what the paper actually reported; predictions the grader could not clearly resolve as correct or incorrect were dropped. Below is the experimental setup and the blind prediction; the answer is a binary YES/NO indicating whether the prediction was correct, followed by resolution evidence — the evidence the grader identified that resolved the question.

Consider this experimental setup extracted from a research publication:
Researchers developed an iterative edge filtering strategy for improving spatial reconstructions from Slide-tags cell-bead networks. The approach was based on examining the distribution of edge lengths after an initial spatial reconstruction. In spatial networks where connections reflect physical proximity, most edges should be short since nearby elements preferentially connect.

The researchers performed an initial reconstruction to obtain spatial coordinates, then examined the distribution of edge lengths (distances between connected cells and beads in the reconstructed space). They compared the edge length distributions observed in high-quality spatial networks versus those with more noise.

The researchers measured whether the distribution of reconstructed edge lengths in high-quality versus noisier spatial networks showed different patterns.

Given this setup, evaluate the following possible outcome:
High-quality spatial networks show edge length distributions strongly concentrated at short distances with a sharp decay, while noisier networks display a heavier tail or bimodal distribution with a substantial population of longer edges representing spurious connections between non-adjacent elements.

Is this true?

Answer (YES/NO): YES